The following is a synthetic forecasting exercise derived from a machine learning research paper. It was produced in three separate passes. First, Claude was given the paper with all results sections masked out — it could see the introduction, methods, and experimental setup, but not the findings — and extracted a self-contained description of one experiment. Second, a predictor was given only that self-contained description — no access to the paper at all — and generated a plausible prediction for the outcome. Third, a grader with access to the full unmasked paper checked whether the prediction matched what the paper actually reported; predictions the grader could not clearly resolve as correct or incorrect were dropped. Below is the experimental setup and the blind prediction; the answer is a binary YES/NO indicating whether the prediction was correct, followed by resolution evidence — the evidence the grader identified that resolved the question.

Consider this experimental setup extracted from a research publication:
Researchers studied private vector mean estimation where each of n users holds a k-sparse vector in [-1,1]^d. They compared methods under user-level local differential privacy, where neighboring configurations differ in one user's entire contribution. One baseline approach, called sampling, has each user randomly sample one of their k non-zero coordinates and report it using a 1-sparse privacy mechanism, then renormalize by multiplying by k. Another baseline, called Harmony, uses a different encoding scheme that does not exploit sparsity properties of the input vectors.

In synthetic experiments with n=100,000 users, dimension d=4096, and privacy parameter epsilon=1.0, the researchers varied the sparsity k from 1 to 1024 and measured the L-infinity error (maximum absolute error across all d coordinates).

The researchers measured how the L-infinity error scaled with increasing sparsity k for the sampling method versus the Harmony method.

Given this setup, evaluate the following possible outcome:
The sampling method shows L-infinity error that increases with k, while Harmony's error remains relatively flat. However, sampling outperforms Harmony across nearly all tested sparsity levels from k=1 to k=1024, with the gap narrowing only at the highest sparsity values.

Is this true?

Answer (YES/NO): NO